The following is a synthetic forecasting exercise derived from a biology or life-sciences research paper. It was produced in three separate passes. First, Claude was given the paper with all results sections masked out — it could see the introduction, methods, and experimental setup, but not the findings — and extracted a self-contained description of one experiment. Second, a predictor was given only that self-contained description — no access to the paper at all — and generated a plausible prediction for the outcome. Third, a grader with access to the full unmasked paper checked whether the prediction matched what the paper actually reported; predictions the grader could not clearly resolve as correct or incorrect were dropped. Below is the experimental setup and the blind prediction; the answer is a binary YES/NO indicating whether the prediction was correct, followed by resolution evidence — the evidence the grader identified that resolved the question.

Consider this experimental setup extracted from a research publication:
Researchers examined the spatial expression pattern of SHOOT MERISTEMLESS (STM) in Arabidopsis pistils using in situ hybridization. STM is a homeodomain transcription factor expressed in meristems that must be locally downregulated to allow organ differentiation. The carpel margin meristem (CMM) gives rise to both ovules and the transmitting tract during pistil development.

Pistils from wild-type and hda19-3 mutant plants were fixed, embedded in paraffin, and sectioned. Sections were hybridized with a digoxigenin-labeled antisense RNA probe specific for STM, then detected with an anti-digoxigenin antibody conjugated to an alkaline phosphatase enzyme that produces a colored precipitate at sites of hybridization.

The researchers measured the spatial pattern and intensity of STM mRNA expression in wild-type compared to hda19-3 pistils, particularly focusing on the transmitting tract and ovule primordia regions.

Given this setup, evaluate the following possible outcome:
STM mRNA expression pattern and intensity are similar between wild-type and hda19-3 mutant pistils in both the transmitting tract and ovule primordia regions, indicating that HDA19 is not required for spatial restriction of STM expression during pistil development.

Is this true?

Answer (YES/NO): NO